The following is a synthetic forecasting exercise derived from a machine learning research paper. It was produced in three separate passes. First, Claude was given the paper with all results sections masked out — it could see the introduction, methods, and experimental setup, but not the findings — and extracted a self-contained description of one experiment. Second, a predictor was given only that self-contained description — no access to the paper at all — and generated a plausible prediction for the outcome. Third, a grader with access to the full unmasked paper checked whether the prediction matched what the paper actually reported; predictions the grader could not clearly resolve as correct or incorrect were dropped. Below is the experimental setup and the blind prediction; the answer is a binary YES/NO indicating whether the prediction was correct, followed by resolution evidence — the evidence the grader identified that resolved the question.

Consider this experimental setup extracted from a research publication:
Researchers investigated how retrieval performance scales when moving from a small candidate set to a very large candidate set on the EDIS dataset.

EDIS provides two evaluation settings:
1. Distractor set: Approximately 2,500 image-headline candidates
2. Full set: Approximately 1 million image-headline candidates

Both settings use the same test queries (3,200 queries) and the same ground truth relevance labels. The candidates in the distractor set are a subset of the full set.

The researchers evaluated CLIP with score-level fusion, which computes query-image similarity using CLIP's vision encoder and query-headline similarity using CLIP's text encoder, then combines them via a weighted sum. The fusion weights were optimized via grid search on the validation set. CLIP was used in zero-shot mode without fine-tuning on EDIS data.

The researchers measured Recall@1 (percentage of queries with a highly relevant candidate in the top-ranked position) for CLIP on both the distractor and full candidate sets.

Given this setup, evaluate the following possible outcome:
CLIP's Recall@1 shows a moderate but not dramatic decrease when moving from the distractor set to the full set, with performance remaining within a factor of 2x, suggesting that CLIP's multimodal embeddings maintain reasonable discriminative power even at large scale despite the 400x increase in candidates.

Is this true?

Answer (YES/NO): NO